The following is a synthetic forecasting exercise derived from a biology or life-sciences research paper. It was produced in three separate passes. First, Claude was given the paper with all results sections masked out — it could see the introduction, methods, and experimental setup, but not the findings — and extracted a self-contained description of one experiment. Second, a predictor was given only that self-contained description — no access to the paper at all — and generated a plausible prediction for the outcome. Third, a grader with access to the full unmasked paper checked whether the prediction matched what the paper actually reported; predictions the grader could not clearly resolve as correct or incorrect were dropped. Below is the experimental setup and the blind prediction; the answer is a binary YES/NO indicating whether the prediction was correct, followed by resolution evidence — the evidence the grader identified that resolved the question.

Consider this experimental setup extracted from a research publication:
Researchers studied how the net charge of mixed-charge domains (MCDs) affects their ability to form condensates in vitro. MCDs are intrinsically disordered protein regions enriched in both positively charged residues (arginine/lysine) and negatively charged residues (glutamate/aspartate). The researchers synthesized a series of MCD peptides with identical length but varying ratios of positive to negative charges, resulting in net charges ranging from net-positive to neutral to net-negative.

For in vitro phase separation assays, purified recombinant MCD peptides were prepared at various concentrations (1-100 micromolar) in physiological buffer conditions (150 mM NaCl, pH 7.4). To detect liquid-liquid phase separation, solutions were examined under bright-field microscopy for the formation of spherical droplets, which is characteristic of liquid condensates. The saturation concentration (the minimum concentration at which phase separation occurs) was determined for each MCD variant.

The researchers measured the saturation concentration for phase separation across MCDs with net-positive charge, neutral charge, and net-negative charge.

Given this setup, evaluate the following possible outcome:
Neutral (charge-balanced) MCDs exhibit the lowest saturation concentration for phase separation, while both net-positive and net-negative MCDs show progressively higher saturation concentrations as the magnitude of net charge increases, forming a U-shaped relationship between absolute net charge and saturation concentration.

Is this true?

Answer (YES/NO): NO